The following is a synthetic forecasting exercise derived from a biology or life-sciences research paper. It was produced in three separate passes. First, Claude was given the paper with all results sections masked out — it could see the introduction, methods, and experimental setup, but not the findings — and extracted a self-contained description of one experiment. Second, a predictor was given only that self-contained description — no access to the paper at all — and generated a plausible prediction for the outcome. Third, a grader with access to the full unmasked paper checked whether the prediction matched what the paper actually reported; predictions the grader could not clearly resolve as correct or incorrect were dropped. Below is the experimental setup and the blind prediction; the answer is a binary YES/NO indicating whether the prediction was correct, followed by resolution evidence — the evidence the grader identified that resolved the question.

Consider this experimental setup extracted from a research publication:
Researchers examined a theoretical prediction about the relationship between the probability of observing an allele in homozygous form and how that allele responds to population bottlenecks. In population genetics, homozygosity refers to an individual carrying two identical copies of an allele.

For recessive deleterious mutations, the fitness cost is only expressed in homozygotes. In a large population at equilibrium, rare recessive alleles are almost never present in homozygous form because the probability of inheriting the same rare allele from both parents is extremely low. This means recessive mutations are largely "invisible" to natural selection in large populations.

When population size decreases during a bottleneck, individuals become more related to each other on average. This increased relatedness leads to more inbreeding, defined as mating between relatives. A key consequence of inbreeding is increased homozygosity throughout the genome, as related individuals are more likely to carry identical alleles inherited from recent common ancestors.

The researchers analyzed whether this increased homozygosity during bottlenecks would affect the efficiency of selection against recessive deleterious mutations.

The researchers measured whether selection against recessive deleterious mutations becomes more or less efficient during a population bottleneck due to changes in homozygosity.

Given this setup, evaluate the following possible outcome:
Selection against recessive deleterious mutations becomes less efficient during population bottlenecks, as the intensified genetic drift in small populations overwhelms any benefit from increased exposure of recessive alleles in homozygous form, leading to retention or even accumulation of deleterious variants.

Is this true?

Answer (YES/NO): NO